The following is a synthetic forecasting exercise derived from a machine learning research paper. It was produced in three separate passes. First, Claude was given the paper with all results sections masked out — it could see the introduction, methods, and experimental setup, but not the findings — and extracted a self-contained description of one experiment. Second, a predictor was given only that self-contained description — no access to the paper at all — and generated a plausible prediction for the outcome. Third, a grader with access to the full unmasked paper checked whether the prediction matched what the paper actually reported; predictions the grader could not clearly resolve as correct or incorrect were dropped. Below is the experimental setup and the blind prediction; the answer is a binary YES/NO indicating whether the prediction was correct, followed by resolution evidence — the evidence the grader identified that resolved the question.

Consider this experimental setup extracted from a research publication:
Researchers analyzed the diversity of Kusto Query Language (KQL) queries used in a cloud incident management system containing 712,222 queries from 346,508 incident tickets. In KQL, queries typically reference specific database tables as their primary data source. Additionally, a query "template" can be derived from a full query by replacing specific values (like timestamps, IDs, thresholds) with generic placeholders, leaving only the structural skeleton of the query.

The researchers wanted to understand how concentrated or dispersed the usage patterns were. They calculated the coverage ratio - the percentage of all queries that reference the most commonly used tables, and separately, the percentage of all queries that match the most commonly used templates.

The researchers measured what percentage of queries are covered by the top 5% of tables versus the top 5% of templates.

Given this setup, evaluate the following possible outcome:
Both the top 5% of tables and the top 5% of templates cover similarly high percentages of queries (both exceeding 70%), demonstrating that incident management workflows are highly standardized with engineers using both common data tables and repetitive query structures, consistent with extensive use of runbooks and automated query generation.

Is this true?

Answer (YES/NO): NO